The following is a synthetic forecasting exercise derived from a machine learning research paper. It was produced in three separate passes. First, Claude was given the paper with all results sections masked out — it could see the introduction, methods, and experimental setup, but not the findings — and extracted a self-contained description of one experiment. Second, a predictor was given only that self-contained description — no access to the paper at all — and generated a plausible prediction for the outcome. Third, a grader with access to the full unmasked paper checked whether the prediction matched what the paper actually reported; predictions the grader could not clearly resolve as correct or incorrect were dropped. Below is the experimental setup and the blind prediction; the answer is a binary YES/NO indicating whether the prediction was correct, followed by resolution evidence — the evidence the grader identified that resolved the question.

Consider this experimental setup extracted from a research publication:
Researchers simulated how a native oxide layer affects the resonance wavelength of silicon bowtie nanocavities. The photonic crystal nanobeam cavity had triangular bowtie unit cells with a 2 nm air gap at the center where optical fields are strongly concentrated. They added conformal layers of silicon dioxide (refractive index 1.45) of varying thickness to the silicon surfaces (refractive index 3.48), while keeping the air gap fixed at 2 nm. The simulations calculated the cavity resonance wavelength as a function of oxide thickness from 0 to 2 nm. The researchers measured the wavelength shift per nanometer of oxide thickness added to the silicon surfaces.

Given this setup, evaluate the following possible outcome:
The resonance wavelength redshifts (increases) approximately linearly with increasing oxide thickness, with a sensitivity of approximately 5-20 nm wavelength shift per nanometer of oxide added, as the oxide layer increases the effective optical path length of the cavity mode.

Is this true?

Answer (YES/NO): NO